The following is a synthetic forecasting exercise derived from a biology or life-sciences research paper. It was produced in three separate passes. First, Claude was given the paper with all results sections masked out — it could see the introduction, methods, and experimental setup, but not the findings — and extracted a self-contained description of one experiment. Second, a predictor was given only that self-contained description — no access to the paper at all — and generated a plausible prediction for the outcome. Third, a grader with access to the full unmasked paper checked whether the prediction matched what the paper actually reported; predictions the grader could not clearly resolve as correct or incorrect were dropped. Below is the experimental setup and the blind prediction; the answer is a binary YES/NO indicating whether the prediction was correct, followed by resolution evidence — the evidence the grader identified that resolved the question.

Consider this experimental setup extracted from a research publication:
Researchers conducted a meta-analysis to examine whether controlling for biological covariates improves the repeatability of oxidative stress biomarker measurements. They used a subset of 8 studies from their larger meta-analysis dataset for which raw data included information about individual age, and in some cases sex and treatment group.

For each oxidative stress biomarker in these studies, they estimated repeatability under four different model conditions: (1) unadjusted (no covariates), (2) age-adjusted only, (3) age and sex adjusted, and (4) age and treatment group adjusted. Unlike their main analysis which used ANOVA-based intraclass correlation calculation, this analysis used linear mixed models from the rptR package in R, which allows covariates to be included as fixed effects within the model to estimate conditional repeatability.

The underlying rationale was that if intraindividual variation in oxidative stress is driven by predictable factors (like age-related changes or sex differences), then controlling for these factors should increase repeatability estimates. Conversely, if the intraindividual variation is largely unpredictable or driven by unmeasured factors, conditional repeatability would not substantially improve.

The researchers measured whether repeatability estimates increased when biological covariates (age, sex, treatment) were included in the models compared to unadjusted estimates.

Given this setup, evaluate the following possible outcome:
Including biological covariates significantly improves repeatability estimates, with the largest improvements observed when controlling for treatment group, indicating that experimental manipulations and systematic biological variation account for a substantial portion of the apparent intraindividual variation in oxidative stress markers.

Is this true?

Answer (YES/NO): NO